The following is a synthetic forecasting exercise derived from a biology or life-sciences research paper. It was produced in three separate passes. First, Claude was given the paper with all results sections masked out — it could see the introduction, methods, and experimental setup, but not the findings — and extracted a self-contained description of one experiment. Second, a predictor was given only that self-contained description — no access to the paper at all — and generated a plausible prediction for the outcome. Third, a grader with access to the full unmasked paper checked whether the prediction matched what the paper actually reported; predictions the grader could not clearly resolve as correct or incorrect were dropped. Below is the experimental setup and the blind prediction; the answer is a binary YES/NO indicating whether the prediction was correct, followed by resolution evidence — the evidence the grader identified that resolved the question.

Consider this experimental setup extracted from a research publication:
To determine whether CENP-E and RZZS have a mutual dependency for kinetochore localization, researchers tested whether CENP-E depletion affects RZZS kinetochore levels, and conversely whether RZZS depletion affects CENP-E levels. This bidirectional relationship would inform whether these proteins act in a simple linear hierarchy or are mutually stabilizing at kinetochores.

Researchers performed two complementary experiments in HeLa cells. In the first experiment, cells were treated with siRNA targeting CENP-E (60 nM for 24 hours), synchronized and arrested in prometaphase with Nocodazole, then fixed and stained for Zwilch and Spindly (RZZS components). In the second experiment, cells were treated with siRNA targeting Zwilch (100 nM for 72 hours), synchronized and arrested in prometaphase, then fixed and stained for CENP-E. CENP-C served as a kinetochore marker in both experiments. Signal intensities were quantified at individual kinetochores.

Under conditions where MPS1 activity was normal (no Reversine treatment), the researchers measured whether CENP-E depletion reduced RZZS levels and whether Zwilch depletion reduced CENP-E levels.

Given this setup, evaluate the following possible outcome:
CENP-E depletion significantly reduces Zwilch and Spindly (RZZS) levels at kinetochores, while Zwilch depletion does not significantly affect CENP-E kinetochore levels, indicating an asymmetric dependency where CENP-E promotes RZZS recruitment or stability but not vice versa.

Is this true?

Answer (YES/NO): NO